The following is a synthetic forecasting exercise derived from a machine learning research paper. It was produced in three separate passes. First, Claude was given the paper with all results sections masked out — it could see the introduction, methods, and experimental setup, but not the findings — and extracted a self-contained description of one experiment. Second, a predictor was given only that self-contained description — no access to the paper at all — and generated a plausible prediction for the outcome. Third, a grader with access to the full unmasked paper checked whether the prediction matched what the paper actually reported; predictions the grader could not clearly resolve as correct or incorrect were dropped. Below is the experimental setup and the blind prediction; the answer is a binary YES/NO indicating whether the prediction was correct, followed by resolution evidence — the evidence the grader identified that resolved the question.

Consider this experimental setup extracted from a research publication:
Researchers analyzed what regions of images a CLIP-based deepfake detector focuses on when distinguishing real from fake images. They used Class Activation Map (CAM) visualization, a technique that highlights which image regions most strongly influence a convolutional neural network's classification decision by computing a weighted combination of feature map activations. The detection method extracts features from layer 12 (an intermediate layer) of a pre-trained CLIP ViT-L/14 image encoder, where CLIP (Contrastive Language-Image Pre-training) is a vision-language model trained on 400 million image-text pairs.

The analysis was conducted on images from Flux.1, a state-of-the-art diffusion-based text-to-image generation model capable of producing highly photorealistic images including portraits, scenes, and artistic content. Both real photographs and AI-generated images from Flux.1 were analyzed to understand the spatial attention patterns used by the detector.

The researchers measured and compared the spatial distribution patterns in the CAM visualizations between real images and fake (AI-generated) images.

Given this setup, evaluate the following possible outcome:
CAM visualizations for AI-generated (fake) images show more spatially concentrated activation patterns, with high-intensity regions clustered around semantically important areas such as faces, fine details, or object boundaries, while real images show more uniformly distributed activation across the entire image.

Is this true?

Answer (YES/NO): YES